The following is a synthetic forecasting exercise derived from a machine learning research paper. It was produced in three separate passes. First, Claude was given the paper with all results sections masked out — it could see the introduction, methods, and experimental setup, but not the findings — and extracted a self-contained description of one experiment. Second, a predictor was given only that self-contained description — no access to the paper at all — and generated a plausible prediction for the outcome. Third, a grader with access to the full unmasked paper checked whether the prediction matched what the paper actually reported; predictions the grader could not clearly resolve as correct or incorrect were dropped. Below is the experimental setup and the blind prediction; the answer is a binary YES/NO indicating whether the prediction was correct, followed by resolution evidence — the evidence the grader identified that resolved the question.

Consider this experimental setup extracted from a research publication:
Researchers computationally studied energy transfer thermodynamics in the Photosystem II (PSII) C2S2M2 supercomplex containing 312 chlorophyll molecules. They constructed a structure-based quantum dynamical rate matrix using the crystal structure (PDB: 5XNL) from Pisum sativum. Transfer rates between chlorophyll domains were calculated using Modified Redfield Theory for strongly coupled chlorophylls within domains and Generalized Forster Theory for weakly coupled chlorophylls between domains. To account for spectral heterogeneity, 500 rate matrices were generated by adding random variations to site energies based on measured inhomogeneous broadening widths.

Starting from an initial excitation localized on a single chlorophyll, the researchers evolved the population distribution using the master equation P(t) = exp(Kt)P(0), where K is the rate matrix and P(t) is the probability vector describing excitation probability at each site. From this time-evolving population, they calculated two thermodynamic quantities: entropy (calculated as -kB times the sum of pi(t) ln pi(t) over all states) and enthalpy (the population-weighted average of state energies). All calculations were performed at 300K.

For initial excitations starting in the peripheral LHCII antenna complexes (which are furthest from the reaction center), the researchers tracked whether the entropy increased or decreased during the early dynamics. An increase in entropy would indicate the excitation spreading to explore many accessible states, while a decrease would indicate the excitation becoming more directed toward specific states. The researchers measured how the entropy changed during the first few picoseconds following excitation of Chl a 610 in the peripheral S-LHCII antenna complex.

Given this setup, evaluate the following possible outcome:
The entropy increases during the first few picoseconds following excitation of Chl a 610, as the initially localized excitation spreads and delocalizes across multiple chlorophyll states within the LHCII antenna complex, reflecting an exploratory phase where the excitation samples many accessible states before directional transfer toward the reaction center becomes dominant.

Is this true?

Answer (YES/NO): YES